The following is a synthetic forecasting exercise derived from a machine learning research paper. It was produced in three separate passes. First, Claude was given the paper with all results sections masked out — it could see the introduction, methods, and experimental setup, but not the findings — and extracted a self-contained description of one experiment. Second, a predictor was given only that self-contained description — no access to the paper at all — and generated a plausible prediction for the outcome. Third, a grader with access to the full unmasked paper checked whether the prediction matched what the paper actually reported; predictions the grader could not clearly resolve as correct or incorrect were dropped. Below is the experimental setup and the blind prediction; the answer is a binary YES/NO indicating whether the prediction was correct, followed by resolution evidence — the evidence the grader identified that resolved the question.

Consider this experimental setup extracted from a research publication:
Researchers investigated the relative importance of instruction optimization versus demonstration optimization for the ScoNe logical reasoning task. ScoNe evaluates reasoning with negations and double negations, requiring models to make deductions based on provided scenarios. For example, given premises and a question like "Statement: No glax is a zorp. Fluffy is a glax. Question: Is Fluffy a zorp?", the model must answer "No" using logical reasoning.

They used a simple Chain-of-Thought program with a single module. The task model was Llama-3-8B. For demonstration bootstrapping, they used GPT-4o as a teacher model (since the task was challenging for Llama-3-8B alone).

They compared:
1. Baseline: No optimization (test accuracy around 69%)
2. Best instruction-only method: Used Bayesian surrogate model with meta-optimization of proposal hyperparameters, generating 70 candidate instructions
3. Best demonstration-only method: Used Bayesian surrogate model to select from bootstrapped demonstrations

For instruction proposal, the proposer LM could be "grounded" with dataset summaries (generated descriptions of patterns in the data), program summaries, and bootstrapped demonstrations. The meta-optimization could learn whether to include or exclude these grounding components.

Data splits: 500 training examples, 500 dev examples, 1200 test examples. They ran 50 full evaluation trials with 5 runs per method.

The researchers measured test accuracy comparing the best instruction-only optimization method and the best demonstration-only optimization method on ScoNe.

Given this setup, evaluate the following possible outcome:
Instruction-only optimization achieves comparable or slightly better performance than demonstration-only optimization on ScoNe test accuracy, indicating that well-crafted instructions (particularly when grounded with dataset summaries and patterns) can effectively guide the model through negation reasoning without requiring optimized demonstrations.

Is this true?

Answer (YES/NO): YES